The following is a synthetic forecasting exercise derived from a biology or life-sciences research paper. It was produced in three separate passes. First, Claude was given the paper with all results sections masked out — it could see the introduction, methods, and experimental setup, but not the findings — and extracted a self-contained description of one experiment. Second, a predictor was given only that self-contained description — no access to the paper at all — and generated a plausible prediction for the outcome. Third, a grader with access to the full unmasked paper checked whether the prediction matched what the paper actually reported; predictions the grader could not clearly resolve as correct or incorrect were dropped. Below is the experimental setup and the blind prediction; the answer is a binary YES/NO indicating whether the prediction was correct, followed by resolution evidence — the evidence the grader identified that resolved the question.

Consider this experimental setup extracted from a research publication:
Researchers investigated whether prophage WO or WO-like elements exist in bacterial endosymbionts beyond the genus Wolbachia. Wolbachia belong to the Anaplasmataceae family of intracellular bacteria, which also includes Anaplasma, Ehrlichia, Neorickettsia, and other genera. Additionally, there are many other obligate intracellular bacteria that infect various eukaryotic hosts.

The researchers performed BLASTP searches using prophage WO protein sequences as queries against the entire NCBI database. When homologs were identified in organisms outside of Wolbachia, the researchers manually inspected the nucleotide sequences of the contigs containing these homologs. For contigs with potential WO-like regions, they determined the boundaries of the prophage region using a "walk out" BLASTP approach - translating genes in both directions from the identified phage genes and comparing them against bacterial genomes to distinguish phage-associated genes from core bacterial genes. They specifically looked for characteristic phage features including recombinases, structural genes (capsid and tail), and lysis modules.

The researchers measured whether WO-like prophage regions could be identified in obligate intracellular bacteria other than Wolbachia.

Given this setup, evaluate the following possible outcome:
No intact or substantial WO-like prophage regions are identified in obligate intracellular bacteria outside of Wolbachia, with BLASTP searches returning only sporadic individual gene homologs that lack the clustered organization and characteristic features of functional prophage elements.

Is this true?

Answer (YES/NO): NO